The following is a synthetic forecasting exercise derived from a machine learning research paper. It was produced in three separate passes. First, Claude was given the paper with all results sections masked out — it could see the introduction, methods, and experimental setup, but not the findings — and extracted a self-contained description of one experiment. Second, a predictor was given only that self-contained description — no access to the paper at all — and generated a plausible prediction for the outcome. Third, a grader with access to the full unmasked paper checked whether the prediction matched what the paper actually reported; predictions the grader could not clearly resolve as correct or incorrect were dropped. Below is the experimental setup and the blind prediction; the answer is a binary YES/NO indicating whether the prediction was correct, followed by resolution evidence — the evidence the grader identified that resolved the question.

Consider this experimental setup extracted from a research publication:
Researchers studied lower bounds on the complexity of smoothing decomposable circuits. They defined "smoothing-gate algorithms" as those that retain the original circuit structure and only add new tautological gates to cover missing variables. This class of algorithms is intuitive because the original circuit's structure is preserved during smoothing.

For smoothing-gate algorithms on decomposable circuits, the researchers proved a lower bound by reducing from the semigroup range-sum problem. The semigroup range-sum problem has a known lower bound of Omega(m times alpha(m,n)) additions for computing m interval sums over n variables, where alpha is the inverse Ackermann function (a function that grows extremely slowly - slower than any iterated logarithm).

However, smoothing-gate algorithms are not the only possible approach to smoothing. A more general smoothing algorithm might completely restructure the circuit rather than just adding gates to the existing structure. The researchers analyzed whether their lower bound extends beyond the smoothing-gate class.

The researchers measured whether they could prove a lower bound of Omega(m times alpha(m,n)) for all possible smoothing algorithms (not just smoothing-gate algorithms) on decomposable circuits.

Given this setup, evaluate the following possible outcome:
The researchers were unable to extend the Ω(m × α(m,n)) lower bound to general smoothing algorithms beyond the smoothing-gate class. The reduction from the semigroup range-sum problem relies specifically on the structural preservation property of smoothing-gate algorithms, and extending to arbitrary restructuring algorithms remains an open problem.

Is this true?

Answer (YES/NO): YES